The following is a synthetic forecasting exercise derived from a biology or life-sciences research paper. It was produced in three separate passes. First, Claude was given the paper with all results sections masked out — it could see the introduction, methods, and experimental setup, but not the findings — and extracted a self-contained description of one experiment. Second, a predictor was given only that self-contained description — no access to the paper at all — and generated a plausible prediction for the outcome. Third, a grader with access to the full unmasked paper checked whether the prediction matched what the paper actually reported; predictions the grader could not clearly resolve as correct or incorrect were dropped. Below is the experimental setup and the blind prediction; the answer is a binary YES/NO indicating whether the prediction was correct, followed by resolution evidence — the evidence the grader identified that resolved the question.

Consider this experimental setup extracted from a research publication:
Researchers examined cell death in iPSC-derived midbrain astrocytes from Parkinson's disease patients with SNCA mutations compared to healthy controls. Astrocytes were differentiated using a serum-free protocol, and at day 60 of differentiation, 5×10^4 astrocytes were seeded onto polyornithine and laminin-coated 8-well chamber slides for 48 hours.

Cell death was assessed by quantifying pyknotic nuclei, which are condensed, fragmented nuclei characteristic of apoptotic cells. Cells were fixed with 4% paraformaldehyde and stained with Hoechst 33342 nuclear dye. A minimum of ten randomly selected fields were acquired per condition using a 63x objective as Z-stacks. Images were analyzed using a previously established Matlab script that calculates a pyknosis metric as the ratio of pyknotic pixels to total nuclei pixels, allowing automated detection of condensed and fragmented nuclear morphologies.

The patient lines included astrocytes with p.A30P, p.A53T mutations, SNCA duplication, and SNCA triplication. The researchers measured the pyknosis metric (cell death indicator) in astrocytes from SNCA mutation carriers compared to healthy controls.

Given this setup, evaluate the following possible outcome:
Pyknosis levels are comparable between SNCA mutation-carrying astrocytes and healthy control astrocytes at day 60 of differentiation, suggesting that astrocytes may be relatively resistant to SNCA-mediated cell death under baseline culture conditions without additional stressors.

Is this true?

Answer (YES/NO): NO